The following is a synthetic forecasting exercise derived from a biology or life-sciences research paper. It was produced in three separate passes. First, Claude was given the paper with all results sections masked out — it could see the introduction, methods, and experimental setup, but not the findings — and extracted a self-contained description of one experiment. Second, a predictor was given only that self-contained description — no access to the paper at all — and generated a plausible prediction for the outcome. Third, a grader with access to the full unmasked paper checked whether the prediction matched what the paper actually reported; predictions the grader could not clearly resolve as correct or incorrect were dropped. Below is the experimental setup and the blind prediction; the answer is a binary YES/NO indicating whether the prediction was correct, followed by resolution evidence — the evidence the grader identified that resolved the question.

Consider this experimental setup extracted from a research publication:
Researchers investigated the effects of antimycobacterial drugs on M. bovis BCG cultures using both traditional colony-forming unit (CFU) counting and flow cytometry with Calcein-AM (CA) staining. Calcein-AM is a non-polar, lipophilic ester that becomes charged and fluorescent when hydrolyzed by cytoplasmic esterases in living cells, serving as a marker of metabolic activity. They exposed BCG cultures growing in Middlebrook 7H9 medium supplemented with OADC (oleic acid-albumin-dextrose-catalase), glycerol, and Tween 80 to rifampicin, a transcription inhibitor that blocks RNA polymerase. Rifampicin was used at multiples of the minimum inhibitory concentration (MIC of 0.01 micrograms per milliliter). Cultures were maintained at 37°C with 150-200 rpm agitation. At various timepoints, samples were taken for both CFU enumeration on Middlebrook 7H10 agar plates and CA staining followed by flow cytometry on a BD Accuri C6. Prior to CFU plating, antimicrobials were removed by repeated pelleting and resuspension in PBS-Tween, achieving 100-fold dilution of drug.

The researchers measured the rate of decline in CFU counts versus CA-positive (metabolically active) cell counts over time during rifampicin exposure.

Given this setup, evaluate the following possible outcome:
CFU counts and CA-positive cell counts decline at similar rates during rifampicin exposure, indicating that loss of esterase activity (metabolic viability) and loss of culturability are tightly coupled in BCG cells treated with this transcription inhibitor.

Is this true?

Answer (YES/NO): NO